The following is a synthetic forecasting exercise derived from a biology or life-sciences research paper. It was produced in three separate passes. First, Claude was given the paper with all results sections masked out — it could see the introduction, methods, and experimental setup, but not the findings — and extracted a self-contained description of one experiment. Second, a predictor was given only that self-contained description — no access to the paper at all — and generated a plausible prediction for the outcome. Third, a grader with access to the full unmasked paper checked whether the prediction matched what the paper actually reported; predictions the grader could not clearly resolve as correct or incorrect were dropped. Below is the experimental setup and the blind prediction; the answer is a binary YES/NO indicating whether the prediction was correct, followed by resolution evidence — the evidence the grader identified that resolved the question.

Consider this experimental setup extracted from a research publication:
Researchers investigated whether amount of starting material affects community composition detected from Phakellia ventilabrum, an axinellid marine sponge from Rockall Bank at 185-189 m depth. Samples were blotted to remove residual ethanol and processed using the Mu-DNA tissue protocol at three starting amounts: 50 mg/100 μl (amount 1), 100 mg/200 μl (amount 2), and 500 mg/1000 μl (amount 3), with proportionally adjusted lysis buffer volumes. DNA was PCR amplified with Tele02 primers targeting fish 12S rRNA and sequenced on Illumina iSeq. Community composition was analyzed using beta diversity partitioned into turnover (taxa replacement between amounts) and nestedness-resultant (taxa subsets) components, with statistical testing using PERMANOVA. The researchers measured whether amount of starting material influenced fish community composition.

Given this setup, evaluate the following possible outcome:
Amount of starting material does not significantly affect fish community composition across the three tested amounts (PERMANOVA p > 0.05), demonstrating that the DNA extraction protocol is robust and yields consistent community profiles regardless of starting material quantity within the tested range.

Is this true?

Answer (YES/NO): NO